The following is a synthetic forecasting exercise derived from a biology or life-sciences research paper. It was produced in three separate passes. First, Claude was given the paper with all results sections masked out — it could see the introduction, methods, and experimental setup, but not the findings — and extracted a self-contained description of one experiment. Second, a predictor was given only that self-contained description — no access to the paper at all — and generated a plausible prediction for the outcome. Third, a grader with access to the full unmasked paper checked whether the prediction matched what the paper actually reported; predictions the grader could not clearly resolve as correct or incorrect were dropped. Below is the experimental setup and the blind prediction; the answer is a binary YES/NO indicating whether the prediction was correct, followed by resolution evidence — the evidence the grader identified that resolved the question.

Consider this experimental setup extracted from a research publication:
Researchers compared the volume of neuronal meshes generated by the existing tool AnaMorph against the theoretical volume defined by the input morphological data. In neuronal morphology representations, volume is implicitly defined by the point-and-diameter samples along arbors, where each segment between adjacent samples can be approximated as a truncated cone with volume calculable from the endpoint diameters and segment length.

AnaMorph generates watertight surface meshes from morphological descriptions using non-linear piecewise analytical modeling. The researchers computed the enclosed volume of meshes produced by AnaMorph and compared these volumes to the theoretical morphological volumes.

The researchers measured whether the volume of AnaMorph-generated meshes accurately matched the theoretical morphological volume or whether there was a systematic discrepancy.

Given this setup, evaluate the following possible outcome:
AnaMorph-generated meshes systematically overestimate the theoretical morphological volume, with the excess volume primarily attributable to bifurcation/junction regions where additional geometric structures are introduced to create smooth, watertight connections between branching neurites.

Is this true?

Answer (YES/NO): NO